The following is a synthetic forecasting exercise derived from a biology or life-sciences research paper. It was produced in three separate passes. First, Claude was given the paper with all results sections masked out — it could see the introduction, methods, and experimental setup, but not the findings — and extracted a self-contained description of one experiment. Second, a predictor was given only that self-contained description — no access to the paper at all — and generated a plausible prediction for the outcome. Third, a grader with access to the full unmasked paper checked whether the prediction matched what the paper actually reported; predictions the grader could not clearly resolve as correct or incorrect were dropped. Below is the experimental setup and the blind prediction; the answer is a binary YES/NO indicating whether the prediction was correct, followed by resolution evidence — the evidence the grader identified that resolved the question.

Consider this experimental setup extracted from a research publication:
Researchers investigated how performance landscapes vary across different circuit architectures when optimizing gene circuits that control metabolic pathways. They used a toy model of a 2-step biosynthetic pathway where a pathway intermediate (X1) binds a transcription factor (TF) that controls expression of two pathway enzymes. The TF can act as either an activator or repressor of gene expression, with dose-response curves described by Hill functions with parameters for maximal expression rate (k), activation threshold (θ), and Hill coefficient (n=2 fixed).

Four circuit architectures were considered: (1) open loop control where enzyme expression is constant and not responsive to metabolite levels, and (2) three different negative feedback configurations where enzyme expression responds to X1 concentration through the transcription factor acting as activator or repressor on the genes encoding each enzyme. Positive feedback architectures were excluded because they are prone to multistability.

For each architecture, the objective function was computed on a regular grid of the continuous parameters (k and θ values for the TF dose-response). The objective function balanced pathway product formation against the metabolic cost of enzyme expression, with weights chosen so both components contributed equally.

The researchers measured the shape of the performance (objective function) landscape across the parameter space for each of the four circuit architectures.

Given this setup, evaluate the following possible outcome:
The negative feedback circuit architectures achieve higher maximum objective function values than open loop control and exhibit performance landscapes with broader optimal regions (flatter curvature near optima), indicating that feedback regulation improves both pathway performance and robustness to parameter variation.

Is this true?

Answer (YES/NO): NO